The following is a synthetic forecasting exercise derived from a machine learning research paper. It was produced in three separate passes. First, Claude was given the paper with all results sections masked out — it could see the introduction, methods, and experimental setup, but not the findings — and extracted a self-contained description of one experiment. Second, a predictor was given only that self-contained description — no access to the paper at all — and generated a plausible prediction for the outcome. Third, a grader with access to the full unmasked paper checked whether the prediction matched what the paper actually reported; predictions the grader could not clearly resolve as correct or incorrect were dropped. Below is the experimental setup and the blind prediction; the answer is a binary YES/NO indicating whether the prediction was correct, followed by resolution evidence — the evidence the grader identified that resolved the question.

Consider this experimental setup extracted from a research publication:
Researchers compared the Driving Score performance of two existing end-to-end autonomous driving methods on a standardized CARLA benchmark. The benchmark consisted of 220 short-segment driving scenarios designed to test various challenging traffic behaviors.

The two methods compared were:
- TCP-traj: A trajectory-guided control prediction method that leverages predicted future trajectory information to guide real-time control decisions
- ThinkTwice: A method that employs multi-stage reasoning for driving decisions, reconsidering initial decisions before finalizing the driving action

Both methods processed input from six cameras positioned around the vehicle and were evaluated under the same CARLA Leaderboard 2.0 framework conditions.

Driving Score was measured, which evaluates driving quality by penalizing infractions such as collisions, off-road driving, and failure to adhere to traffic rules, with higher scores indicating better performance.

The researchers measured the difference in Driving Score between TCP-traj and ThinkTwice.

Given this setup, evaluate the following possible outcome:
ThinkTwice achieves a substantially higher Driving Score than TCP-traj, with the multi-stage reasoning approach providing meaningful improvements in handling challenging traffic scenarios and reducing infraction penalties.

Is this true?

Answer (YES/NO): NO